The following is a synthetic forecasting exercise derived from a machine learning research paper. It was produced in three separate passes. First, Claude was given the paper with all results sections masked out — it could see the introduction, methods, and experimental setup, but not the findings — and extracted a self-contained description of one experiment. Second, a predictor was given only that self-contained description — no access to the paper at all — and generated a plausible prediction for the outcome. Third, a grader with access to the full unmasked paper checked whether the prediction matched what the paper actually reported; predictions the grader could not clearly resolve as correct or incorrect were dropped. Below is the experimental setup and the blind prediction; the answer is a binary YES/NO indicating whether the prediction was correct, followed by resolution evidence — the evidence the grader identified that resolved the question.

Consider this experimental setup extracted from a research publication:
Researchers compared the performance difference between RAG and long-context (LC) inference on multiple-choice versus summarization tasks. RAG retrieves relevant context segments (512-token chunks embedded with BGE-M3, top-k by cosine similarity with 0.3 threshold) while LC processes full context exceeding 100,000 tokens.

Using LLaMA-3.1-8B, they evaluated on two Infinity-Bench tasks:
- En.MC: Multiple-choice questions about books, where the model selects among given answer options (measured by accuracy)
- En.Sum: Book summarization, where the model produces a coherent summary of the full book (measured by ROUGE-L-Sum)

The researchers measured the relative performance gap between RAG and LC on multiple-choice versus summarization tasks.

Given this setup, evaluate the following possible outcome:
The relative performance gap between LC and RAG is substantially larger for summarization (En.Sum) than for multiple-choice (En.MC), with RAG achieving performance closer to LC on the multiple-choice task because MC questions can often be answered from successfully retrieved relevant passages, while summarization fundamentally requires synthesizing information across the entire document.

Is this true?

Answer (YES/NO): NO